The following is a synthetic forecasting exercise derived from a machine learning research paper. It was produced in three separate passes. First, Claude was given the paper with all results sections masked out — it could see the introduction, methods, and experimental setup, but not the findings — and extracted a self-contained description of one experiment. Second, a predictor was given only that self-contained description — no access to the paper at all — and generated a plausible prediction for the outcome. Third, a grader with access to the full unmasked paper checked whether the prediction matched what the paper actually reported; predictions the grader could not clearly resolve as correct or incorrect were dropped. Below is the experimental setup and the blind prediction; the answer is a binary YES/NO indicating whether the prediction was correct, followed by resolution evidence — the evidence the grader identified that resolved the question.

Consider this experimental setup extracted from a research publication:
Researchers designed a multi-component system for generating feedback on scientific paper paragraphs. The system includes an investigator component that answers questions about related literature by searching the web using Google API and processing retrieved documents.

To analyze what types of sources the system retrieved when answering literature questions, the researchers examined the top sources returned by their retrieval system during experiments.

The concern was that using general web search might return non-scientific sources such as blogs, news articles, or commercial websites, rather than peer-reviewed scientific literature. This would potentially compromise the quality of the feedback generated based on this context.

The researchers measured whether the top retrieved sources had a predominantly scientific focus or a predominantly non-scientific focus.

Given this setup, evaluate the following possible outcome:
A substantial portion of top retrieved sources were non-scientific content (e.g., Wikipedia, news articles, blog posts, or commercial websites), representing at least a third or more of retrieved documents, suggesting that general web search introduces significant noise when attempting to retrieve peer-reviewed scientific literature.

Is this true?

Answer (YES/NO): NO